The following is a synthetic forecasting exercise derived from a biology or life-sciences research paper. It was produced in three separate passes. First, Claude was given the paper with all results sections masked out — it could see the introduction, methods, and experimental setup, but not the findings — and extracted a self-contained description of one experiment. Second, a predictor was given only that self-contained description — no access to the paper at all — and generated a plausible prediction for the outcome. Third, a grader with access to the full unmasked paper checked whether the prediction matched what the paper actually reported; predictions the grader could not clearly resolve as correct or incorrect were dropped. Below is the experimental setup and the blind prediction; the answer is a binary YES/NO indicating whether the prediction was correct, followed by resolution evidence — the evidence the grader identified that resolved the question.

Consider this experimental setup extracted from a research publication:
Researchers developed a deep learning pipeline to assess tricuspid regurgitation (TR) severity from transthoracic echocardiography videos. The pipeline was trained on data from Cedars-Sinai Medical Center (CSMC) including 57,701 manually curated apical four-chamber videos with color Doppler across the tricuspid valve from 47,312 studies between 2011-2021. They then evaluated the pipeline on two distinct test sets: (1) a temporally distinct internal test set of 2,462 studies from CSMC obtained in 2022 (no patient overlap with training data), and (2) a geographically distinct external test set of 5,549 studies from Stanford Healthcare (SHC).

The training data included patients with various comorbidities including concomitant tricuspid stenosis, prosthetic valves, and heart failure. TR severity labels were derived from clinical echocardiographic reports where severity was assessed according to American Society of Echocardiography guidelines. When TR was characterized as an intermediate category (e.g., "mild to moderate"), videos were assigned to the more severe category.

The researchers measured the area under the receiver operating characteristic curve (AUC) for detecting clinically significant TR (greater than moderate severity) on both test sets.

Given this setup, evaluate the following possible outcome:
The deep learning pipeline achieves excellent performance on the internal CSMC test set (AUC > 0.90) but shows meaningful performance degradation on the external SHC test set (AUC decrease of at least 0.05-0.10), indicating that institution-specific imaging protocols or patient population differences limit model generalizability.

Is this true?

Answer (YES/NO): NO